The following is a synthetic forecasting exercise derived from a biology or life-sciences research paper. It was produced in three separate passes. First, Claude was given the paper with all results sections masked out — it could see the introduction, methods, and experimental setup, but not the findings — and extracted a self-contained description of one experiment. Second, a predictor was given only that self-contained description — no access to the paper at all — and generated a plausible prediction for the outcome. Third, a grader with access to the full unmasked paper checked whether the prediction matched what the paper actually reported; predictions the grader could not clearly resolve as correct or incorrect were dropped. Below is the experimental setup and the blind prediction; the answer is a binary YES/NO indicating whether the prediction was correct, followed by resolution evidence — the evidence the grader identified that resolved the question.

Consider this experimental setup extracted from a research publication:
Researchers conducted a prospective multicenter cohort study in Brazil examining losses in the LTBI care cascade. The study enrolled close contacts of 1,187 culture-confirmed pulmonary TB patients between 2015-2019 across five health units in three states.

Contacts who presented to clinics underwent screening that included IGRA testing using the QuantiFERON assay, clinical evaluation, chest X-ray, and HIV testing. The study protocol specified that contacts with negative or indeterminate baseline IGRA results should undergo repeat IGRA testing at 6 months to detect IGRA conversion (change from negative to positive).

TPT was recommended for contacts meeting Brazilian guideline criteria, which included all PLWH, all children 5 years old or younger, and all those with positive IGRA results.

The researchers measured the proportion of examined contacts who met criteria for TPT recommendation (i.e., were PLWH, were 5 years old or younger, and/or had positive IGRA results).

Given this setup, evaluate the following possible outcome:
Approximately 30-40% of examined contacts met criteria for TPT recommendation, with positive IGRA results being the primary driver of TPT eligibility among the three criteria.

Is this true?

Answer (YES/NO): NO